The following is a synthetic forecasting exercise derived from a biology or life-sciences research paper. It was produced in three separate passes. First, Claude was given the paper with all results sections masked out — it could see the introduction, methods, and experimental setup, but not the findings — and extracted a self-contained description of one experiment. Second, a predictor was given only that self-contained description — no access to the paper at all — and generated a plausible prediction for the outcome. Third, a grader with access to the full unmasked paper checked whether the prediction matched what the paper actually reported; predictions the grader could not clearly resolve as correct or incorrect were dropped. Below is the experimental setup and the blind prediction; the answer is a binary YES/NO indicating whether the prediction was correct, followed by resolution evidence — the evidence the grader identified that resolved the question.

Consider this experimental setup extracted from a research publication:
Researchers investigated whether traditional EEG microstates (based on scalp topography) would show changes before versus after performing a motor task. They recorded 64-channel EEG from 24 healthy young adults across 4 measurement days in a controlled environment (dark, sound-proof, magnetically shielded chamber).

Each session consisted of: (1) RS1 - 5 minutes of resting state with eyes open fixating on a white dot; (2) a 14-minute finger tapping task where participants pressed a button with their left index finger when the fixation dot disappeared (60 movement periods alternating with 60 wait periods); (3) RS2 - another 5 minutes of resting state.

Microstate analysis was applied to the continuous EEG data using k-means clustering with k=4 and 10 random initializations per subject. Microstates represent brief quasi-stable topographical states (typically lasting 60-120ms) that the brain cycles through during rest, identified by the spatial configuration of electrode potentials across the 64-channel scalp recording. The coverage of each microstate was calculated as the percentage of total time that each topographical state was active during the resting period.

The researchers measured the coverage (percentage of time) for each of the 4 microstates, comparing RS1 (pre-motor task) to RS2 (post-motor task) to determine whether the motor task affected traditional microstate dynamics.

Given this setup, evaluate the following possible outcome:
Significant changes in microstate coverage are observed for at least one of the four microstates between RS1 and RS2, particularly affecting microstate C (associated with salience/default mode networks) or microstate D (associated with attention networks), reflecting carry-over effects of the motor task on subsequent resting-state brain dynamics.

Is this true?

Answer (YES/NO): YES